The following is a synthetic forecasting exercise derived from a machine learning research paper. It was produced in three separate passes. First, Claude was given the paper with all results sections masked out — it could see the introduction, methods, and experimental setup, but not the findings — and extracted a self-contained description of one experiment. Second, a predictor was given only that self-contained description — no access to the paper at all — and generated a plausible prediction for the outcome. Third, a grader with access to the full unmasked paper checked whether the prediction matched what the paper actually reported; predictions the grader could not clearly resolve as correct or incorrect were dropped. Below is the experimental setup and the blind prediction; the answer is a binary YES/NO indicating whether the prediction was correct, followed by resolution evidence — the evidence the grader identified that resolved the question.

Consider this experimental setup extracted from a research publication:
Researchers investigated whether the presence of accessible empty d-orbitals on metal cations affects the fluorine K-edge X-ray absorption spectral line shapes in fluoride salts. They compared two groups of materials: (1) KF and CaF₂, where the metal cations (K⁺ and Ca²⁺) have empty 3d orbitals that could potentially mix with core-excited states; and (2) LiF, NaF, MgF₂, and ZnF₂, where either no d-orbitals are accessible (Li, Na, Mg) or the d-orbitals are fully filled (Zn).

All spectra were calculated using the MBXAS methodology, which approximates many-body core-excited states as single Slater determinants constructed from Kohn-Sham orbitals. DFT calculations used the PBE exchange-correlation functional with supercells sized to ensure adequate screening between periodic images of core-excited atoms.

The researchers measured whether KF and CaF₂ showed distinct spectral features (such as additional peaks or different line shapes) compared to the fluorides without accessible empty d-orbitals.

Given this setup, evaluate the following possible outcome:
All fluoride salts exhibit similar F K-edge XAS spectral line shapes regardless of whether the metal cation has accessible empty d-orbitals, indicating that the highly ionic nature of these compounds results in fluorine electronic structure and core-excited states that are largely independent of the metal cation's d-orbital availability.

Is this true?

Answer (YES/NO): NO